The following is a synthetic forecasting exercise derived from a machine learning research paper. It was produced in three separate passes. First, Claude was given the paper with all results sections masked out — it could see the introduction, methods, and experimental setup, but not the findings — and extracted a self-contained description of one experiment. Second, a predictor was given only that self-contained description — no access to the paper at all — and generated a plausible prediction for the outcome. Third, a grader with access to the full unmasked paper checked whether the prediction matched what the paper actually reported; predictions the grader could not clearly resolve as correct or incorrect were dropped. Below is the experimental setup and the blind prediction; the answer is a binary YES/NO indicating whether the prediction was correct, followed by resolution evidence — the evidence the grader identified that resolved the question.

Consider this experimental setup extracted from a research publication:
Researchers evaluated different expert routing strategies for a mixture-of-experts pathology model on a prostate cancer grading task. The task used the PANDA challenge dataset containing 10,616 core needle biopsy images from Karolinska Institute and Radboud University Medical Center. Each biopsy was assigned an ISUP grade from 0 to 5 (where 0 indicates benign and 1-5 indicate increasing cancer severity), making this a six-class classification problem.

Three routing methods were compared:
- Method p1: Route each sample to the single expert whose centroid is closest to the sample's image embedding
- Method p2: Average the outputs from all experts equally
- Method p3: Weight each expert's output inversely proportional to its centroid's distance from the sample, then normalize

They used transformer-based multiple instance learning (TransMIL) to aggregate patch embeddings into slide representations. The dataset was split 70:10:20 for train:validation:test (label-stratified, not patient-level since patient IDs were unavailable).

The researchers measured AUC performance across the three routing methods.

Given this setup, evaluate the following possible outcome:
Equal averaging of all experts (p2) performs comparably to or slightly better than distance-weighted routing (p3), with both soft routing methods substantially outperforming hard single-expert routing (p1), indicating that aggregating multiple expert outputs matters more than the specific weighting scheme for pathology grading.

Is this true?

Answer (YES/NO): NO